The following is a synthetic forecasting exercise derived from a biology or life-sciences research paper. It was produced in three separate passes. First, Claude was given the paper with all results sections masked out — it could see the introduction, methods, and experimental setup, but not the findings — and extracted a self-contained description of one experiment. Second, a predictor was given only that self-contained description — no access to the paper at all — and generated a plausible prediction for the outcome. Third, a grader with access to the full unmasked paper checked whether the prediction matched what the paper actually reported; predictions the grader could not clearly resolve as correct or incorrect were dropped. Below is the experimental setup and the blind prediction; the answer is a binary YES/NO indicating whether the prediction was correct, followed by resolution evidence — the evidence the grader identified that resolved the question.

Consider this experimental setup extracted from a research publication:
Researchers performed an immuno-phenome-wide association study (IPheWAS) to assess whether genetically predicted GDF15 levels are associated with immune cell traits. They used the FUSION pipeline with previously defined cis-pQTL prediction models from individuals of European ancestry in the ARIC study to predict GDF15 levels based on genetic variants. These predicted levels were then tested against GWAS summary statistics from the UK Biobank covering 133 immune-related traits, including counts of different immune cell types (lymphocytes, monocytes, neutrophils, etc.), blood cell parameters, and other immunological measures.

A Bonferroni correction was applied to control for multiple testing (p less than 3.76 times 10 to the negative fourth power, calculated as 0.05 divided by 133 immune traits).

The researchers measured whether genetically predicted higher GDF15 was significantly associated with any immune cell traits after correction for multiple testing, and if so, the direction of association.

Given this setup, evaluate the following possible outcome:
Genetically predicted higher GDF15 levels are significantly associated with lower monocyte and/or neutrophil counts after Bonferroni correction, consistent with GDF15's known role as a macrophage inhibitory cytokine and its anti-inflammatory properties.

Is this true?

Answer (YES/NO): YES